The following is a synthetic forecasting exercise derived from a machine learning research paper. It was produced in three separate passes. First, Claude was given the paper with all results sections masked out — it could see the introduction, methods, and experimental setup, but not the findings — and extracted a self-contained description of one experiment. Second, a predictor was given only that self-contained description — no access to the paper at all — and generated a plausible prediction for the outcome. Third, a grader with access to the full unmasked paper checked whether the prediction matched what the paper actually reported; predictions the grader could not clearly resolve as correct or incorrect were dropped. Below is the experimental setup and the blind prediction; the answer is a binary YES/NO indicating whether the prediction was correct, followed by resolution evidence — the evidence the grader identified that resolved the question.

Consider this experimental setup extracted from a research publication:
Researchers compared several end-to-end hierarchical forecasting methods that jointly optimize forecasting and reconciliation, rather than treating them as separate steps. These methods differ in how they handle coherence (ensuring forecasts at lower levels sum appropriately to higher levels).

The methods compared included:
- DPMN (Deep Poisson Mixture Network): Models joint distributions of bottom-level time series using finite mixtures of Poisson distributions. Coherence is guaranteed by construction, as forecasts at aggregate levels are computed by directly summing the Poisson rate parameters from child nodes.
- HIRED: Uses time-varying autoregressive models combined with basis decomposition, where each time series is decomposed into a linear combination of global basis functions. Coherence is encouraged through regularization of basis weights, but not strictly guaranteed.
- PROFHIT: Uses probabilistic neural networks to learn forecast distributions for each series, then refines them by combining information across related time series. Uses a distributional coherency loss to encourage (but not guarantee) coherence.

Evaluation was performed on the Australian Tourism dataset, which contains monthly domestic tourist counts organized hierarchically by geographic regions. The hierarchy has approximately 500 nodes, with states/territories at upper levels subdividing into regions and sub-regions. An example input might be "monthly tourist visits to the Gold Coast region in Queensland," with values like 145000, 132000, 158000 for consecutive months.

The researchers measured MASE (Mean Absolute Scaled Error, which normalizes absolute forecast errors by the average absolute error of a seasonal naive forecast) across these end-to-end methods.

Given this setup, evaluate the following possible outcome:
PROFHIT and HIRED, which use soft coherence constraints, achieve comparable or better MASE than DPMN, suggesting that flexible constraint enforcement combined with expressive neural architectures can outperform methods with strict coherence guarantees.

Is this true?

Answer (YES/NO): NO